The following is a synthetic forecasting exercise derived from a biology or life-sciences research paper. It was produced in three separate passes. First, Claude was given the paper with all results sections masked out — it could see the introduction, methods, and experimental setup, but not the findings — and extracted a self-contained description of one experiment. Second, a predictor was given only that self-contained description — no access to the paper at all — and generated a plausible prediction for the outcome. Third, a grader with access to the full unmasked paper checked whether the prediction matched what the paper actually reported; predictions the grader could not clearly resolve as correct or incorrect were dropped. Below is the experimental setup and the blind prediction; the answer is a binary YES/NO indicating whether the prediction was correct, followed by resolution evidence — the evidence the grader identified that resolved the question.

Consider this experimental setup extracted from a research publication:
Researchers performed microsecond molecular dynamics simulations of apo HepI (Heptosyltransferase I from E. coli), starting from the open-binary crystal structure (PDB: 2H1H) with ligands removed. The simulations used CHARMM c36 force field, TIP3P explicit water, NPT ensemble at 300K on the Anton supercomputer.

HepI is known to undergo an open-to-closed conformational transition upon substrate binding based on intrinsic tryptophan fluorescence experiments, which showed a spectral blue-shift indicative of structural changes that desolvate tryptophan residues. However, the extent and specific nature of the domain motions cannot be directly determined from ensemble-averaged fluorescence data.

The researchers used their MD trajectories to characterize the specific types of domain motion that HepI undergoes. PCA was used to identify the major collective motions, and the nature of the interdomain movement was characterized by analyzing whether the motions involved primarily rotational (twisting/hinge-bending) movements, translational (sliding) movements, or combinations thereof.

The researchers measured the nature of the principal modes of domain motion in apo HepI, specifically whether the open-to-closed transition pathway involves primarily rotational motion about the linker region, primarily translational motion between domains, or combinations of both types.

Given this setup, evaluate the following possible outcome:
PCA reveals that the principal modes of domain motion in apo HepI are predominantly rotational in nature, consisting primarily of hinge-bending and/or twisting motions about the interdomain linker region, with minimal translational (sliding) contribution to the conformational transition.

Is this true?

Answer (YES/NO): YES